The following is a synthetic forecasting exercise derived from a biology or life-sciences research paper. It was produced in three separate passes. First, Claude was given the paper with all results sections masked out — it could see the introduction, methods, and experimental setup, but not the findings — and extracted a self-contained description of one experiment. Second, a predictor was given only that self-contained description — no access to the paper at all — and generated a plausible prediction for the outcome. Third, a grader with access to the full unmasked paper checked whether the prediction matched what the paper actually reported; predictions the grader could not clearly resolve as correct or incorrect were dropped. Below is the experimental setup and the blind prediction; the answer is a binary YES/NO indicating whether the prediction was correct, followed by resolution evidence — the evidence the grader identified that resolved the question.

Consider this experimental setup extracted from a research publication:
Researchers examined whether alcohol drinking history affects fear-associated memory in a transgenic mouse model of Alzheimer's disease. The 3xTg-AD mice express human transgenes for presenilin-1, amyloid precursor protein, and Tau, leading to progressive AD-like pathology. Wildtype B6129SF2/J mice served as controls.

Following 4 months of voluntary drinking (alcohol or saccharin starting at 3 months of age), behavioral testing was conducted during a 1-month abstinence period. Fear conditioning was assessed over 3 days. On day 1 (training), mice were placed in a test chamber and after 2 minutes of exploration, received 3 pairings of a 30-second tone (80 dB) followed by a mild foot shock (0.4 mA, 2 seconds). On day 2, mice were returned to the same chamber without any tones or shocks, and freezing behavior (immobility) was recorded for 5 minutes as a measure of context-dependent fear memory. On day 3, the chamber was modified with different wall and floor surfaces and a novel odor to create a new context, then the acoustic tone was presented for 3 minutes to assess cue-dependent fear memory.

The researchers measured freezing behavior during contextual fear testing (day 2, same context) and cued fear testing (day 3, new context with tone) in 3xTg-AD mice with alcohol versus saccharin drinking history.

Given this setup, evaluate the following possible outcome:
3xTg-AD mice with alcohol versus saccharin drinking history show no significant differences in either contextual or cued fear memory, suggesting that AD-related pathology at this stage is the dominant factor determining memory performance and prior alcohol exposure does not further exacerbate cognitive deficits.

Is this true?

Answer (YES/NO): NO